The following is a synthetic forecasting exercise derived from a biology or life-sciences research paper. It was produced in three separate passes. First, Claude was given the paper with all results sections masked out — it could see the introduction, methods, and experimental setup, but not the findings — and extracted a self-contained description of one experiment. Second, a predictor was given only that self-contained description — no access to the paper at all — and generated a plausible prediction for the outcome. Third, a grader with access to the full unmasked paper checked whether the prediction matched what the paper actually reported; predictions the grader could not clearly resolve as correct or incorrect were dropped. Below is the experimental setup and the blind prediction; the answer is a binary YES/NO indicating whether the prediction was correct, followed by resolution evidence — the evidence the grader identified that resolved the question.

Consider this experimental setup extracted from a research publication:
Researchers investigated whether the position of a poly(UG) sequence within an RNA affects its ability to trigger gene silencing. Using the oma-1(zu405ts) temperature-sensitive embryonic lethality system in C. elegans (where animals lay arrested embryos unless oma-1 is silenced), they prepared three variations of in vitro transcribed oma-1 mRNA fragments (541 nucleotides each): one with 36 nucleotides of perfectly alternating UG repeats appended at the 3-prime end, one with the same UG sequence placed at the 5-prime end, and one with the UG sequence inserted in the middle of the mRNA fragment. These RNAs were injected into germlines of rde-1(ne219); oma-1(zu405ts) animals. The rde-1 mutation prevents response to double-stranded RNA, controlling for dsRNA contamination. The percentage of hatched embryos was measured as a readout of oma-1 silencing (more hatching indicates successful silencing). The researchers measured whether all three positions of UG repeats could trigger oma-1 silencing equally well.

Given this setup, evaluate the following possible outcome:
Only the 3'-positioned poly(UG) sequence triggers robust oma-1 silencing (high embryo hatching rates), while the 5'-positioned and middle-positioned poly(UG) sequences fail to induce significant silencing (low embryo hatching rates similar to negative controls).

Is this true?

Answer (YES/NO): YES